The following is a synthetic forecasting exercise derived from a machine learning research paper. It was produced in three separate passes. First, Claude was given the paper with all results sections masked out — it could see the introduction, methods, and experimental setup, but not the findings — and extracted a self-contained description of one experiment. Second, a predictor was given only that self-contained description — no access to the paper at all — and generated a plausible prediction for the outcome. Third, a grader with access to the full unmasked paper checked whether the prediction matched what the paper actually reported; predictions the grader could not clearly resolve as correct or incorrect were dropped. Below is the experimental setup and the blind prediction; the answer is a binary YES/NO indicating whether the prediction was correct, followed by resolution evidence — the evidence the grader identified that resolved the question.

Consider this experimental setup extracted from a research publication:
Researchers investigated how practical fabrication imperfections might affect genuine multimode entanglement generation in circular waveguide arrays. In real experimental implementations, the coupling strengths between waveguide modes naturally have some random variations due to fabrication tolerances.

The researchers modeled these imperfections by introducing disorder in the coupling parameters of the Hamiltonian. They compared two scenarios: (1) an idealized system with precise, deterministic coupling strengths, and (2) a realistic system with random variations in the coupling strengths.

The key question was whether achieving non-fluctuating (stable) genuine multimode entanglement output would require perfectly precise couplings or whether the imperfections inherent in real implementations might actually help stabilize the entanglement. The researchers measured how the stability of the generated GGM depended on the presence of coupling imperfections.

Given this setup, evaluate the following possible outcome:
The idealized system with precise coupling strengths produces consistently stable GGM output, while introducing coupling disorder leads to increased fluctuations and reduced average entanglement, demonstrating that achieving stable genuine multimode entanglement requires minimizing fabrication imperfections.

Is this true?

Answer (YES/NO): NO